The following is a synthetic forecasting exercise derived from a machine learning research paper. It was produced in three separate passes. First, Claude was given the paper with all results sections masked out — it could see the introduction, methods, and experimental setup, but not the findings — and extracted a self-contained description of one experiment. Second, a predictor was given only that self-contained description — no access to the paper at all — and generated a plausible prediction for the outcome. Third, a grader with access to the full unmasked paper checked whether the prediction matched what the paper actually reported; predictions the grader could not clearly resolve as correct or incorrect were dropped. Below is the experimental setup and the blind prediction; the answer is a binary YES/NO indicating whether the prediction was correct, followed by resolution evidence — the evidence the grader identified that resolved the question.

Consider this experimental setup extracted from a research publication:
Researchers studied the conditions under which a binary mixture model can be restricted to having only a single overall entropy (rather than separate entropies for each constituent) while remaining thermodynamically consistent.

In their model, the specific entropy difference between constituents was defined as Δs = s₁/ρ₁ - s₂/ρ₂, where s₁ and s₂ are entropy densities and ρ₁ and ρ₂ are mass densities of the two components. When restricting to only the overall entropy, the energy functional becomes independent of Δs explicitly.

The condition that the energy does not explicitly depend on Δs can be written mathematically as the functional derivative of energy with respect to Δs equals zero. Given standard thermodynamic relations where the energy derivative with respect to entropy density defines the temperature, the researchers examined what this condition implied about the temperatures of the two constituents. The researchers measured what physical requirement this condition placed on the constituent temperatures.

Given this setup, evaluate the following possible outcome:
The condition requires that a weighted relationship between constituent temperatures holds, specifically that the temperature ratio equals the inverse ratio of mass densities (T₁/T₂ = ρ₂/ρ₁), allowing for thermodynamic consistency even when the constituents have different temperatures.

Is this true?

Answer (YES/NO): NO